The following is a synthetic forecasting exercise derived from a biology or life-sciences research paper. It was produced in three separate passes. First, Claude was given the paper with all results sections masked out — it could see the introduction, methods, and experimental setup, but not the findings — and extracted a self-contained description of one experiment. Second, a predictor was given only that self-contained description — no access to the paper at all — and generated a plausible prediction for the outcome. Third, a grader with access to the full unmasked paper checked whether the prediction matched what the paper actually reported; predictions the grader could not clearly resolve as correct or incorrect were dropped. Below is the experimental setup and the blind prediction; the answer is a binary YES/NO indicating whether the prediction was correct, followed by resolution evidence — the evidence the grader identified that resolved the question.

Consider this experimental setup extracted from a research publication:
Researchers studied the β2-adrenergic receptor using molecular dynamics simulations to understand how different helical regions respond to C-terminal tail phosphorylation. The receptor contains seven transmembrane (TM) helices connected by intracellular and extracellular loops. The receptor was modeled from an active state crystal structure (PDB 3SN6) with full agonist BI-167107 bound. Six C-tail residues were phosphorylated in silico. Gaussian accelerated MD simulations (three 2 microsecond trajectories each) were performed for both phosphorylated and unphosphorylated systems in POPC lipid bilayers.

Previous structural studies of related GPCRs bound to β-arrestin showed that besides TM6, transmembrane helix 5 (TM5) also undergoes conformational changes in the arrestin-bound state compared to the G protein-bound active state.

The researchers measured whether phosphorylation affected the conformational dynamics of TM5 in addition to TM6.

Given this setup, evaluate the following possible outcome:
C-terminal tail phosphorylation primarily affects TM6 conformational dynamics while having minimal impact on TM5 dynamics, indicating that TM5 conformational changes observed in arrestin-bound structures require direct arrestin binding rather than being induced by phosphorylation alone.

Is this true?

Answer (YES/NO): NO